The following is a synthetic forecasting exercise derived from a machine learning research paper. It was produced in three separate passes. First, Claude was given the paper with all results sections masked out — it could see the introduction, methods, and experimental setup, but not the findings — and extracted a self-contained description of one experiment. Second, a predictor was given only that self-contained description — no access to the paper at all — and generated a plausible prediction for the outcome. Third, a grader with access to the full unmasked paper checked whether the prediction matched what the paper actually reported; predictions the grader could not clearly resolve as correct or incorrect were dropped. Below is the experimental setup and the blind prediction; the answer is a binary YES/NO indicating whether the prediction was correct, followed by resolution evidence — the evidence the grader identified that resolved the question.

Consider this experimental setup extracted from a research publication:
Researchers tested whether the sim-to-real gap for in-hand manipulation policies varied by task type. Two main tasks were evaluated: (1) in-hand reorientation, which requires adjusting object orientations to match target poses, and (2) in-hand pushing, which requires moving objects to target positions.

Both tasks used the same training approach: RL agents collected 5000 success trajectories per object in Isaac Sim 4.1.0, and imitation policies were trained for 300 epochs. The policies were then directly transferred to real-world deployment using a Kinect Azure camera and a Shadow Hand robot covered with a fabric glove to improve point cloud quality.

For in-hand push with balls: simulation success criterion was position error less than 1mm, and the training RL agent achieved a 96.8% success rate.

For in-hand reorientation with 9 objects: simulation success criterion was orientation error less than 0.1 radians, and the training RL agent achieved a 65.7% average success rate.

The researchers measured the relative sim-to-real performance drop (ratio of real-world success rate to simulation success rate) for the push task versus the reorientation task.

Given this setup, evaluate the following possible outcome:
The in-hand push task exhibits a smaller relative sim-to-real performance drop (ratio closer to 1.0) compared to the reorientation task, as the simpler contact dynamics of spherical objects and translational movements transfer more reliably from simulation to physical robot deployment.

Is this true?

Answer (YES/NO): YES